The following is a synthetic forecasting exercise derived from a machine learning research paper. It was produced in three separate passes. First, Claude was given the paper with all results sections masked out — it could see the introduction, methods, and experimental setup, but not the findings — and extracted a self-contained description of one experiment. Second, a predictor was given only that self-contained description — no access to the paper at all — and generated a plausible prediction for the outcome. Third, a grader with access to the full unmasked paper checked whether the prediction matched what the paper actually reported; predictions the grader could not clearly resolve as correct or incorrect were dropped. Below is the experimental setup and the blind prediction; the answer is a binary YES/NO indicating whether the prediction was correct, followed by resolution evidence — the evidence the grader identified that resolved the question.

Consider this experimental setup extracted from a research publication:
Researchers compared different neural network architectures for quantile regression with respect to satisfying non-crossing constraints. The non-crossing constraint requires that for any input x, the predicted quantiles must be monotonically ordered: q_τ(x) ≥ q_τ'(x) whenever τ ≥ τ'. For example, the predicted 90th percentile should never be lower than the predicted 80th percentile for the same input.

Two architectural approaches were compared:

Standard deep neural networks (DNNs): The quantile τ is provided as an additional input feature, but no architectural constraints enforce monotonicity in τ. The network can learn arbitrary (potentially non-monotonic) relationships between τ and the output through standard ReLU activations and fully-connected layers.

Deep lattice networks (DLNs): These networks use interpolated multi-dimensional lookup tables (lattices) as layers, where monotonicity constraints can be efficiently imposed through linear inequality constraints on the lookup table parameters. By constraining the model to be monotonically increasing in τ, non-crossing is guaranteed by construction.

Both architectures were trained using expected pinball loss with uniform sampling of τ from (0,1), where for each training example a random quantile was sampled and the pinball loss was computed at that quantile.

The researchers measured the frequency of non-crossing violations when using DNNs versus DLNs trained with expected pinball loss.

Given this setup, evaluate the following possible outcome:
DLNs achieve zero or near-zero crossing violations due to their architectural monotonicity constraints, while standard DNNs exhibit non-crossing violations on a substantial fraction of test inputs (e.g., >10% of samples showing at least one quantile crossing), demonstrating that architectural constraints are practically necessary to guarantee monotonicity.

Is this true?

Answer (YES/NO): YES